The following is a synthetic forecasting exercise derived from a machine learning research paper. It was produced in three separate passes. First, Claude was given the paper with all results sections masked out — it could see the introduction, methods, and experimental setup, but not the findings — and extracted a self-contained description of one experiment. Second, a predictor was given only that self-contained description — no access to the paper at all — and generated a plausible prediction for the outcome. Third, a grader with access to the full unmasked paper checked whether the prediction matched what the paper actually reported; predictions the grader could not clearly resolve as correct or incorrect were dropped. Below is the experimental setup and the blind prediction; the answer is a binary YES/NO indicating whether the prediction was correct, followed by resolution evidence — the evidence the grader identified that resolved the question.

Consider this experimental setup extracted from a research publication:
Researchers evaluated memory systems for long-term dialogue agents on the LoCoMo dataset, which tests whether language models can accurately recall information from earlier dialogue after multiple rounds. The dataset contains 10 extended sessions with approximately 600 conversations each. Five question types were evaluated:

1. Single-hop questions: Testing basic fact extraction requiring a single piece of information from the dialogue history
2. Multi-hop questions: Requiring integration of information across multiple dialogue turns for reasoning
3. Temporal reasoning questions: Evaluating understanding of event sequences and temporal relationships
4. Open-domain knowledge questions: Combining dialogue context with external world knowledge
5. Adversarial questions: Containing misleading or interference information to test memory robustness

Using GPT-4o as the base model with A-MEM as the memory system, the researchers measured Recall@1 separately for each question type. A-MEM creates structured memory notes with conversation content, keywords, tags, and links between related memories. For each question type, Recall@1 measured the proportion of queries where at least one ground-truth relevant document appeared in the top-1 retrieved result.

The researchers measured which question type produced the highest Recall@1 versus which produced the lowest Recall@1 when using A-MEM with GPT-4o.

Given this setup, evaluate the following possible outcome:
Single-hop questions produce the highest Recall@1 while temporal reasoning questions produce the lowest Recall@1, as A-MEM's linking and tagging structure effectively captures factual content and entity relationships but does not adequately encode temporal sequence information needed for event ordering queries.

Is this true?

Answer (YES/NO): NO